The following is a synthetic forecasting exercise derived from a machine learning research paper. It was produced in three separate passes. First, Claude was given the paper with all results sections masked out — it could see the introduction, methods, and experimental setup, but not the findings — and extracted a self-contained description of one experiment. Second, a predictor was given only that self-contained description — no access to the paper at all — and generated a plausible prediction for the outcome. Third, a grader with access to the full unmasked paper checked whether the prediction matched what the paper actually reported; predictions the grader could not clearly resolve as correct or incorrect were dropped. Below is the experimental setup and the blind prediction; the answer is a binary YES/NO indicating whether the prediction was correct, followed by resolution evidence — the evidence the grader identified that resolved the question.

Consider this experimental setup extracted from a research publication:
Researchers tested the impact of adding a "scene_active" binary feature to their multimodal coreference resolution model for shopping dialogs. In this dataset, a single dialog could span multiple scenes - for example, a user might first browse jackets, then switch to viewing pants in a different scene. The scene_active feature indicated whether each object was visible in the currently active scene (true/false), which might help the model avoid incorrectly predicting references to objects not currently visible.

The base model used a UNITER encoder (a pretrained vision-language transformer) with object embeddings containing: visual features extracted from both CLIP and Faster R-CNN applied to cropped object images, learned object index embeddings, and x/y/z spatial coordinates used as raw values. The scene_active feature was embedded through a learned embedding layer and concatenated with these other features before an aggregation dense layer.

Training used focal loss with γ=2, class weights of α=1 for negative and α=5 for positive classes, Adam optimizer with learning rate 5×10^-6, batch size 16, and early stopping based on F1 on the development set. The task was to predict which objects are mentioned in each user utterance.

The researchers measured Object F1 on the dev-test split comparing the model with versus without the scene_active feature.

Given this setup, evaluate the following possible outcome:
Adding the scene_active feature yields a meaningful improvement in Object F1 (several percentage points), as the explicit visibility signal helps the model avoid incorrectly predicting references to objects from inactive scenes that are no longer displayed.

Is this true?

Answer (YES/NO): NO